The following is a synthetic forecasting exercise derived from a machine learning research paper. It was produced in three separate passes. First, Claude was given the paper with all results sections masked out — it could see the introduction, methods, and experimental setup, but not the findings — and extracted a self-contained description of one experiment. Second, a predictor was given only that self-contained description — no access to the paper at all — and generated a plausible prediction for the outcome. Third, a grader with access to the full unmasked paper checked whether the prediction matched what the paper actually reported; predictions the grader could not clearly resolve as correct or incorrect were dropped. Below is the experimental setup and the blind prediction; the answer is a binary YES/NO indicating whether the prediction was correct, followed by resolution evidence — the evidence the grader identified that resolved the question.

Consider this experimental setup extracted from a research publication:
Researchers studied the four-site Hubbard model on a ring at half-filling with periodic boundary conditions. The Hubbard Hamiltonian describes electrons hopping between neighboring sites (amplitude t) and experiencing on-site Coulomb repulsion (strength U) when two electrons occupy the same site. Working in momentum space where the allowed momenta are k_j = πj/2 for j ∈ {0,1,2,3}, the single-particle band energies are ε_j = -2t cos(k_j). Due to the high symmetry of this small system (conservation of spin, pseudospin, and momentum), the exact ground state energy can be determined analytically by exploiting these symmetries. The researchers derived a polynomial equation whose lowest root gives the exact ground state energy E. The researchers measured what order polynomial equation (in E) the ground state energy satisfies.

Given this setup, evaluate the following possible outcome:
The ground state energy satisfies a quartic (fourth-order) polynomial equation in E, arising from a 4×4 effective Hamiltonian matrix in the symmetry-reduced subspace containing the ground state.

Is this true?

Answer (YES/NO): NO